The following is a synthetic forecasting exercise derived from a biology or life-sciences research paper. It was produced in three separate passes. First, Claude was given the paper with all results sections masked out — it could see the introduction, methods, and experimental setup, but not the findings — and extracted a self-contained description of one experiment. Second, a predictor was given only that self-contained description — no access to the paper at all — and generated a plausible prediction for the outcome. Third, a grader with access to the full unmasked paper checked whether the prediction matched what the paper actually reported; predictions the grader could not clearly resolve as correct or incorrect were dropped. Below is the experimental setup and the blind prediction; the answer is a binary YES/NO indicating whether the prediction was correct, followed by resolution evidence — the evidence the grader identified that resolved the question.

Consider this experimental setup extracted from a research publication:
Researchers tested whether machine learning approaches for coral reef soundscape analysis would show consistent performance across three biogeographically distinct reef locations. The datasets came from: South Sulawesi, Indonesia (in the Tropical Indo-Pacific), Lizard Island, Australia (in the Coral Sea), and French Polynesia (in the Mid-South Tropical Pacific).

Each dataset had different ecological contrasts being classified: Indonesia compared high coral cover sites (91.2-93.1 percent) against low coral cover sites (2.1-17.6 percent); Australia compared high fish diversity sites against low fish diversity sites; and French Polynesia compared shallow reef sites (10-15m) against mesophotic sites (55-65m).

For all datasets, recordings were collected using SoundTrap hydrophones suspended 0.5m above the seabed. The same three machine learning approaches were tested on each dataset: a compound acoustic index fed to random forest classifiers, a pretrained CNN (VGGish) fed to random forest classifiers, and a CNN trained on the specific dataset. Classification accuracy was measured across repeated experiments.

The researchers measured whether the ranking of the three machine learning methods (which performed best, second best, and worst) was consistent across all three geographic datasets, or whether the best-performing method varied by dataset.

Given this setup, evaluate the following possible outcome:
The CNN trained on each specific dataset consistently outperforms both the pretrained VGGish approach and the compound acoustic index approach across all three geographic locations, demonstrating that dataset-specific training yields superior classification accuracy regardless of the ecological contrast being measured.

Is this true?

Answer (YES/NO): NO